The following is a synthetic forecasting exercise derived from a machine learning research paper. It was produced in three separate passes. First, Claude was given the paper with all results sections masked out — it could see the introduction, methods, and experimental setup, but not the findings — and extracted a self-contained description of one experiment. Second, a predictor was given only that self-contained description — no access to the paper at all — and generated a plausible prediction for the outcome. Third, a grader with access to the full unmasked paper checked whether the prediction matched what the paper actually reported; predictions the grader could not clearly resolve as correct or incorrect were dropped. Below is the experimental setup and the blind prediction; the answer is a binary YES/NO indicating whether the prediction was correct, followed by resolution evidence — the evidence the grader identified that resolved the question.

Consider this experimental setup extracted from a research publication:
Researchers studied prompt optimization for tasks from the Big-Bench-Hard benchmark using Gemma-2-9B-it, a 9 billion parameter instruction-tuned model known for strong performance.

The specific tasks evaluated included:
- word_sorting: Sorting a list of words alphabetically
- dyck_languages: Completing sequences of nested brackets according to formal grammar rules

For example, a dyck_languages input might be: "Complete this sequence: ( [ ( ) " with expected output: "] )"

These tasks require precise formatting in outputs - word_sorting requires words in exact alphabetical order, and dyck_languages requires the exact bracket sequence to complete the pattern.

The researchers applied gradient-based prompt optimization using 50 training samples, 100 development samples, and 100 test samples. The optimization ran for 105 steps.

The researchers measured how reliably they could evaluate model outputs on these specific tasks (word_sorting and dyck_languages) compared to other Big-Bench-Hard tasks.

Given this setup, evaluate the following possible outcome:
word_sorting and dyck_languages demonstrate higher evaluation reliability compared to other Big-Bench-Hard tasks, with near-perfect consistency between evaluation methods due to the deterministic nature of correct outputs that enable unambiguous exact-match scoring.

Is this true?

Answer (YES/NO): NO